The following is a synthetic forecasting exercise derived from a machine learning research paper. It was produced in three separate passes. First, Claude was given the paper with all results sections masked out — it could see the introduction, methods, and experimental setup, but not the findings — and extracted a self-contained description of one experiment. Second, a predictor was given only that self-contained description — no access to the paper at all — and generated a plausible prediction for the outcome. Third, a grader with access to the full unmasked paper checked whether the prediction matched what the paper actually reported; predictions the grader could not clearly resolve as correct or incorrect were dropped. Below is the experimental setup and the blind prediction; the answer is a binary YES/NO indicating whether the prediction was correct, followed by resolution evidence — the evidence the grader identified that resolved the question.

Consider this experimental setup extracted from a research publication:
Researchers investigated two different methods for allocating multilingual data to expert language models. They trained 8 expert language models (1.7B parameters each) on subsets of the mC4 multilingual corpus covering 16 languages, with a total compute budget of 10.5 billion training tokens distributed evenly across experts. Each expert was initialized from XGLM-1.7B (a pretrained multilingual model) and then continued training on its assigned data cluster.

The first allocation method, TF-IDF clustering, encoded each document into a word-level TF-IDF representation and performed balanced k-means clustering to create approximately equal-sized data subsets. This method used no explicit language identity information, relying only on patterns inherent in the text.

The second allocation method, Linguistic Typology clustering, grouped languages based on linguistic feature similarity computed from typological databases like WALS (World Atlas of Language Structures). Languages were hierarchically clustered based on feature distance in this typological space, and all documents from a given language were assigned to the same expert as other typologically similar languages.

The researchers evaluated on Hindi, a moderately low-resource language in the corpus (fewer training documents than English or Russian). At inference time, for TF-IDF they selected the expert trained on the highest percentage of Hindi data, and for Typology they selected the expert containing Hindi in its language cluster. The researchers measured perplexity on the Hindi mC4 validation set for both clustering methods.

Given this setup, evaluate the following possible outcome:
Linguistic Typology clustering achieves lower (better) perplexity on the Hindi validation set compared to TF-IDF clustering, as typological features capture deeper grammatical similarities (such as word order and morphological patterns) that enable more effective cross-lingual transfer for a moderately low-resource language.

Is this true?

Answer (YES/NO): YES